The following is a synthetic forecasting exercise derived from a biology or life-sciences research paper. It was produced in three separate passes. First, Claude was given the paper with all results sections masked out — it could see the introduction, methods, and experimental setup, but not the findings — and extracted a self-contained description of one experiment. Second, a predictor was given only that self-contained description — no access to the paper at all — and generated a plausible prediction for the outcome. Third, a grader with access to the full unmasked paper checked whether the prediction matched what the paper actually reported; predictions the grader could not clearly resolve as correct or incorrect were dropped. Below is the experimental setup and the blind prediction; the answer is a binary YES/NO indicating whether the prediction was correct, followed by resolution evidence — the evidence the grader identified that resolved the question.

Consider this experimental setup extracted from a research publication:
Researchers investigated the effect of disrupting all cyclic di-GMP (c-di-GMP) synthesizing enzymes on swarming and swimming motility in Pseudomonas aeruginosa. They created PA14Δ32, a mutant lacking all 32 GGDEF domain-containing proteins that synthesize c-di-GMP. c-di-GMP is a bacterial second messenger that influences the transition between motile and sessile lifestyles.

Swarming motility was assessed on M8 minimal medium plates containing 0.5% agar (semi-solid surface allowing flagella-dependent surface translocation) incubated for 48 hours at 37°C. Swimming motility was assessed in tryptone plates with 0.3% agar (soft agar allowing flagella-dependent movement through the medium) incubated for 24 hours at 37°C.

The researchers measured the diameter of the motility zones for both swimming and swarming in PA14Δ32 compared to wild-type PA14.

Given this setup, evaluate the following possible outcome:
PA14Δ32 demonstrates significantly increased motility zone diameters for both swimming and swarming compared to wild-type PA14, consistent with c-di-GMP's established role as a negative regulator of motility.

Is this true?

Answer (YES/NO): NO